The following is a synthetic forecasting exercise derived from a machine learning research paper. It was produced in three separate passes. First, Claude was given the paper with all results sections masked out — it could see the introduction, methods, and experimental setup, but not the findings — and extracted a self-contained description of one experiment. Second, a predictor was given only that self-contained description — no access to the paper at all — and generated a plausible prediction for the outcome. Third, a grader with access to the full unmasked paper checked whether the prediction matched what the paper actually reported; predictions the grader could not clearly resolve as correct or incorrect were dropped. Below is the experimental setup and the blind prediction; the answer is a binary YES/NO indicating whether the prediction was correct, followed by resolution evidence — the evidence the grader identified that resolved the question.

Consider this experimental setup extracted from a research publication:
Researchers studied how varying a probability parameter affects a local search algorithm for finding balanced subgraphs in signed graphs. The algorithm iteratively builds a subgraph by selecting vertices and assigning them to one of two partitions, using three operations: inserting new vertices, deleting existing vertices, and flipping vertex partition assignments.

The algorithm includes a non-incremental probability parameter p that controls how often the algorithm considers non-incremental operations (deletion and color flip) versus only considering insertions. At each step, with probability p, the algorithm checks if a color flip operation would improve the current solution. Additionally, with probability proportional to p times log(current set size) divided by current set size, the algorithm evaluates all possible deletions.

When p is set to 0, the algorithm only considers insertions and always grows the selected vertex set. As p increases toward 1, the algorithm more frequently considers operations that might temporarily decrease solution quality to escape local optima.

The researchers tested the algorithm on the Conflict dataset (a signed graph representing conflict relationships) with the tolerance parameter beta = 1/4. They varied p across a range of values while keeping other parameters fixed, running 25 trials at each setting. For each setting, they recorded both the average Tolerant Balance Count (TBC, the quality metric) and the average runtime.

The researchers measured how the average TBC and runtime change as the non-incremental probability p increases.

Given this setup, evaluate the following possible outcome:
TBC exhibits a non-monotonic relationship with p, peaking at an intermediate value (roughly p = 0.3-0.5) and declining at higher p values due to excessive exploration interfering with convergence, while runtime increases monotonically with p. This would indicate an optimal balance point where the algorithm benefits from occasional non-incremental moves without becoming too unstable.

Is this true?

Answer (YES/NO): NO